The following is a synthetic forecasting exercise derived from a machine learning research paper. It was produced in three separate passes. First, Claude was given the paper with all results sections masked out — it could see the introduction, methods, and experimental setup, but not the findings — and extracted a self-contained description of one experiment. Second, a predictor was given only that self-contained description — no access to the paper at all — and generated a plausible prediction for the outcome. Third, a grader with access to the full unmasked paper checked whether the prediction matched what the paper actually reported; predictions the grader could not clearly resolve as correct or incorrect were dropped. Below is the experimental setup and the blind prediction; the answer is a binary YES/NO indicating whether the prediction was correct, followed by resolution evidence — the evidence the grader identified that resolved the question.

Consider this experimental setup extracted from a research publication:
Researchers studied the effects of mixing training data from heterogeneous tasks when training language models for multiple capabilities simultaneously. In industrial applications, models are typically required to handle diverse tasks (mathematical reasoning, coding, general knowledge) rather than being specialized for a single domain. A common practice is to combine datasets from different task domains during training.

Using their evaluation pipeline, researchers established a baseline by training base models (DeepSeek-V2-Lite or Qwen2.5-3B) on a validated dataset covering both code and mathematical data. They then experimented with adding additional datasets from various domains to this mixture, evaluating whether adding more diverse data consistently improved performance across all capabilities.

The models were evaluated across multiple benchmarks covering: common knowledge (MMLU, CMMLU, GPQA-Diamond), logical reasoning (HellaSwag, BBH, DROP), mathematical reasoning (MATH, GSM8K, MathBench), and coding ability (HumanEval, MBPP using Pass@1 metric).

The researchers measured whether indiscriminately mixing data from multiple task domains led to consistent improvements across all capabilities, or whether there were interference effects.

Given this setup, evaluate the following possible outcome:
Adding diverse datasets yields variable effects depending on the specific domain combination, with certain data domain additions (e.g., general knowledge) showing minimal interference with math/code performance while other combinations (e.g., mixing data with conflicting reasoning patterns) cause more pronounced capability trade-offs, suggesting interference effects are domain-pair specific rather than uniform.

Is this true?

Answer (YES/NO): NO